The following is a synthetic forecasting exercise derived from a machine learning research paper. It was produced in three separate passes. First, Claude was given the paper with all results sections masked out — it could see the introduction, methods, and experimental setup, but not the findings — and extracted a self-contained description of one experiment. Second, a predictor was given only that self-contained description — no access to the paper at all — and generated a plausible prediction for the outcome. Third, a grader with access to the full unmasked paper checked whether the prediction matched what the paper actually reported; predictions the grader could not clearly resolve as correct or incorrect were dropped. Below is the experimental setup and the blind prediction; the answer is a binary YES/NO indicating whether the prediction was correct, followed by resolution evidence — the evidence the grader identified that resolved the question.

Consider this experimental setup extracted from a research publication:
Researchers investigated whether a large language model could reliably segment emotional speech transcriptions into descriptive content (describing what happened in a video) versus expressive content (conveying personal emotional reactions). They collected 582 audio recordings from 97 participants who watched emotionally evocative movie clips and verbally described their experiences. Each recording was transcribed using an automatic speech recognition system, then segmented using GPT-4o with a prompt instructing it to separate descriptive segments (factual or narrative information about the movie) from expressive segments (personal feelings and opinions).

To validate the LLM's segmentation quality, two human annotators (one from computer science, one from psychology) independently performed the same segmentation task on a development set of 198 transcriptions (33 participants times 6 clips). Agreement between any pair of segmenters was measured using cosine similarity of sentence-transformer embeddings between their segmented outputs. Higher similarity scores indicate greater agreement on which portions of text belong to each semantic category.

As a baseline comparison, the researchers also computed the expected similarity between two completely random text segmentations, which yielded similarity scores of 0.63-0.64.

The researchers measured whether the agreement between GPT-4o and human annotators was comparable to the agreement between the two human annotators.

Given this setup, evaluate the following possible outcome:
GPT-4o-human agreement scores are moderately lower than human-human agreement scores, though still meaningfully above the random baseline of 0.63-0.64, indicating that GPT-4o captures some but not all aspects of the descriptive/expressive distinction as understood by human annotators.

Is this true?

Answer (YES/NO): NO